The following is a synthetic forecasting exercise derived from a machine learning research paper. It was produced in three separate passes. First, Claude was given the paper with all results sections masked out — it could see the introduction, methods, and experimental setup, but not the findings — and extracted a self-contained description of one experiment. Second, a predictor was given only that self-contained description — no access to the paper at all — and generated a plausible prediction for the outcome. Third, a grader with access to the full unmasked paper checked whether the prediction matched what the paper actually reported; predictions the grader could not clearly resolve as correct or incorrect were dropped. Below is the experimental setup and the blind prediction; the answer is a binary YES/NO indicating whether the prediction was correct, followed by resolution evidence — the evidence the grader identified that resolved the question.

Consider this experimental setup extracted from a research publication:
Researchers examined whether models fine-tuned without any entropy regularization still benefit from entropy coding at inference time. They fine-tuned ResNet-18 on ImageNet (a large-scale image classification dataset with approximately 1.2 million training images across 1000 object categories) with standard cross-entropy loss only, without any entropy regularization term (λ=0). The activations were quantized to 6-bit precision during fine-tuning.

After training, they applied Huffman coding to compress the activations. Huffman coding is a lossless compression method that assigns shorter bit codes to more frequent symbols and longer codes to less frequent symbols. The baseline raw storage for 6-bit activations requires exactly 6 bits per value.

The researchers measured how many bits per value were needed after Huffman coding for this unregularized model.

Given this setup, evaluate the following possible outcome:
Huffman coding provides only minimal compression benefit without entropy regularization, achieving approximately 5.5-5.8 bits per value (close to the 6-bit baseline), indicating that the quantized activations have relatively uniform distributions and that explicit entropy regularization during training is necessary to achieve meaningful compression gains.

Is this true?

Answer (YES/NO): NO